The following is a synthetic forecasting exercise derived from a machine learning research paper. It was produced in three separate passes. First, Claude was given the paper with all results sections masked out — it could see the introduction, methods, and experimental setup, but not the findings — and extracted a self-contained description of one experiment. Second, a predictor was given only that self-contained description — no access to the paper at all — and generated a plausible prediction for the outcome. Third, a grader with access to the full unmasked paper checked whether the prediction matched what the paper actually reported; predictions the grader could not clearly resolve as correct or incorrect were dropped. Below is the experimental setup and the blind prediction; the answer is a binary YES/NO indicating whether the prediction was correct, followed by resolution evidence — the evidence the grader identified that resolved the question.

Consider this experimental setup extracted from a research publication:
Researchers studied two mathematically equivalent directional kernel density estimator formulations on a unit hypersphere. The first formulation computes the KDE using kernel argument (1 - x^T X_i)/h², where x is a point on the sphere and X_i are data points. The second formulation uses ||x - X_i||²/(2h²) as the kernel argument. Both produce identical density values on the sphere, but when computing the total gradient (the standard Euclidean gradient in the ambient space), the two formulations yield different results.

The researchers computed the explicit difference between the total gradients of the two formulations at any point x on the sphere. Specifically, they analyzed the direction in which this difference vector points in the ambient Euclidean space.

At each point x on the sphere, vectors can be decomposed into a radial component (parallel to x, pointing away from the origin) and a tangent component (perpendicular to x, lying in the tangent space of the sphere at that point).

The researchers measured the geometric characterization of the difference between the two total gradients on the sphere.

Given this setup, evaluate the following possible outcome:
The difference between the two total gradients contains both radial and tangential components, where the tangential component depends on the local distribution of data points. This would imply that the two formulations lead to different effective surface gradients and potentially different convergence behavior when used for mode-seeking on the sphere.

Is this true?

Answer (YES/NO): NO